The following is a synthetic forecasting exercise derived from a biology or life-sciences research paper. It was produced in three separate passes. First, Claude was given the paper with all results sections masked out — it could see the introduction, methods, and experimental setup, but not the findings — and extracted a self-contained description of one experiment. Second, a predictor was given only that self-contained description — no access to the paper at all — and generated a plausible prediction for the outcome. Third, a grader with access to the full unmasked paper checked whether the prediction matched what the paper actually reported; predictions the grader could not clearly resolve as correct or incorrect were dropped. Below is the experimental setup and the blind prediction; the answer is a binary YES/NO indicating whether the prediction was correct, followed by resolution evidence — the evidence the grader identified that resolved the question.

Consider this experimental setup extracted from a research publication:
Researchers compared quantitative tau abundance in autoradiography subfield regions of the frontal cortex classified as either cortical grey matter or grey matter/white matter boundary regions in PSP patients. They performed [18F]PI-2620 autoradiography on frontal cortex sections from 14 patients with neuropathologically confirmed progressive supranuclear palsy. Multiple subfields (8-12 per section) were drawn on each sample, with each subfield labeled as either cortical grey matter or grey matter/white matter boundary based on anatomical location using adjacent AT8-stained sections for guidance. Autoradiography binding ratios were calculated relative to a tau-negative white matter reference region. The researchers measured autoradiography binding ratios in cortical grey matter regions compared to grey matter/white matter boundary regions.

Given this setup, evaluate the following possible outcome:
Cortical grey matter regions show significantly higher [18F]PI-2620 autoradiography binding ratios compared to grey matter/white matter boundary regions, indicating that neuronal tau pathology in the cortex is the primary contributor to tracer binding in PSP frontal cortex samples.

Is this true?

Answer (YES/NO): NO